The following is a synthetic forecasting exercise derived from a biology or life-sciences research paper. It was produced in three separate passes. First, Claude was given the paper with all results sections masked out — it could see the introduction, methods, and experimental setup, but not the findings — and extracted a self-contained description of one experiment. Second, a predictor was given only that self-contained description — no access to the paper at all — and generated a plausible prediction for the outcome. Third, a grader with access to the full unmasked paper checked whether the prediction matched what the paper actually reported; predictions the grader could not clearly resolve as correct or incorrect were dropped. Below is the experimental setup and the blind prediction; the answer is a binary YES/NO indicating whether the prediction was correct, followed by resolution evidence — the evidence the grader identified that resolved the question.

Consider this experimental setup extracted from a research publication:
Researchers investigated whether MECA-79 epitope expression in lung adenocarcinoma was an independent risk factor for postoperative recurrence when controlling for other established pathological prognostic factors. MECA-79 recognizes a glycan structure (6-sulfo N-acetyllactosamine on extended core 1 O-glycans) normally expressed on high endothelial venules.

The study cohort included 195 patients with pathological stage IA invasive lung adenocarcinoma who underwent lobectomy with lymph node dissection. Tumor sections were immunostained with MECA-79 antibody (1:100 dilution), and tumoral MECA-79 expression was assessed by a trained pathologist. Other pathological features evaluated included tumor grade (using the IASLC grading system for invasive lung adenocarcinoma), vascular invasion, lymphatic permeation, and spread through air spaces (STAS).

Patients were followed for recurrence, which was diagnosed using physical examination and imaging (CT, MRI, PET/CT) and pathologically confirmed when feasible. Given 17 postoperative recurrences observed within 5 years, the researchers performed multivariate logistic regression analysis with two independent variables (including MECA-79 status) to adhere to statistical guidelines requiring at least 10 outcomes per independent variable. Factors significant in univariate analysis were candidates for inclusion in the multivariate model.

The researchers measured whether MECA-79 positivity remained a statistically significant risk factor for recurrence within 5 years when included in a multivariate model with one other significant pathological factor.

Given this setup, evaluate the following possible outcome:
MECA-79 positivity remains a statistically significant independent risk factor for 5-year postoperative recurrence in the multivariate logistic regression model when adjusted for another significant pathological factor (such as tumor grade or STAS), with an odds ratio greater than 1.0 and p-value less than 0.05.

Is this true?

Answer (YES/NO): YES